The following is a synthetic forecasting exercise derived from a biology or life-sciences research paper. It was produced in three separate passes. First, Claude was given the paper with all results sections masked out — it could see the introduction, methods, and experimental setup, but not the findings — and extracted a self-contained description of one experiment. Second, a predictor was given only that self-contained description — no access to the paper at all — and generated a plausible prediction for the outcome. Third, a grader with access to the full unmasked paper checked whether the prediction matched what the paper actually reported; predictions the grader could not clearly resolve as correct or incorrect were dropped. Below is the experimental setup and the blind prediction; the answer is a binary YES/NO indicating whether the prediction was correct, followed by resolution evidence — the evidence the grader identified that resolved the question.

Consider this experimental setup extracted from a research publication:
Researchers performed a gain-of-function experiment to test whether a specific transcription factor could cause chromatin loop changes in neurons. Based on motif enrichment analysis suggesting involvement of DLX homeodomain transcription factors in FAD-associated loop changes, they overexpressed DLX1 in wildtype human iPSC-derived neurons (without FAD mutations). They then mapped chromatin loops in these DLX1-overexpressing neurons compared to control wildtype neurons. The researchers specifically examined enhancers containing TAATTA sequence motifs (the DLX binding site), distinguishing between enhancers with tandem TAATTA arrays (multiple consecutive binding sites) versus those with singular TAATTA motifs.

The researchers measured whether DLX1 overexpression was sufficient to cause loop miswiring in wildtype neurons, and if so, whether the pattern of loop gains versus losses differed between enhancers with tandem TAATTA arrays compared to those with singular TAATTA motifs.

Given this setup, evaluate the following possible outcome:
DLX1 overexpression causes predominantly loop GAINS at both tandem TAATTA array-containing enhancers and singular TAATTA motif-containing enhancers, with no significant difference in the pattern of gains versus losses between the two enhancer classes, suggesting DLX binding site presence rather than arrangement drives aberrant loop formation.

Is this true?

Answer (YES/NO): NO